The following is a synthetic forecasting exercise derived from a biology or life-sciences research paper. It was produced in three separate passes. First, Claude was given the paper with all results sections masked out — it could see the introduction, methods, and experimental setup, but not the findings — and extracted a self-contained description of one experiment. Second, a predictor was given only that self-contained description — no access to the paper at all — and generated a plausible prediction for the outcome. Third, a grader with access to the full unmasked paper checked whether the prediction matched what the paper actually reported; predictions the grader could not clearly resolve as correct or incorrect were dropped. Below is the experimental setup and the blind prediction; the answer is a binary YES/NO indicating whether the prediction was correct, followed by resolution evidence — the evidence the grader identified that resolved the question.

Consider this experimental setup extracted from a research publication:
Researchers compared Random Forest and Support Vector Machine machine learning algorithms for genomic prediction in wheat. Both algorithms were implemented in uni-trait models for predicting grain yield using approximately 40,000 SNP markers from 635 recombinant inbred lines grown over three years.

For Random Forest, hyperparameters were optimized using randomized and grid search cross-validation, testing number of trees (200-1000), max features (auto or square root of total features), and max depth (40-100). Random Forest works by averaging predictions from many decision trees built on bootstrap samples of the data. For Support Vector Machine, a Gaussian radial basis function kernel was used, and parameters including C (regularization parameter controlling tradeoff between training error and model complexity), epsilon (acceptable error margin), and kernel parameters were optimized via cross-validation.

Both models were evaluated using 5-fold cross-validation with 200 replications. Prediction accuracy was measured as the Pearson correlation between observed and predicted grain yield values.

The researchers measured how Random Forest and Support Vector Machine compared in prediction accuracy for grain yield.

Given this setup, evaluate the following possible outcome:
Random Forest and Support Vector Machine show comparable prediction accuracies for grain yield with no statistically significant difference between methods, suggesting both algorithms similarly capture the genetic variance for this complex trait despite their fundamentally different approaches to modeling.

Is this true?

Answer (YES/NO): NO